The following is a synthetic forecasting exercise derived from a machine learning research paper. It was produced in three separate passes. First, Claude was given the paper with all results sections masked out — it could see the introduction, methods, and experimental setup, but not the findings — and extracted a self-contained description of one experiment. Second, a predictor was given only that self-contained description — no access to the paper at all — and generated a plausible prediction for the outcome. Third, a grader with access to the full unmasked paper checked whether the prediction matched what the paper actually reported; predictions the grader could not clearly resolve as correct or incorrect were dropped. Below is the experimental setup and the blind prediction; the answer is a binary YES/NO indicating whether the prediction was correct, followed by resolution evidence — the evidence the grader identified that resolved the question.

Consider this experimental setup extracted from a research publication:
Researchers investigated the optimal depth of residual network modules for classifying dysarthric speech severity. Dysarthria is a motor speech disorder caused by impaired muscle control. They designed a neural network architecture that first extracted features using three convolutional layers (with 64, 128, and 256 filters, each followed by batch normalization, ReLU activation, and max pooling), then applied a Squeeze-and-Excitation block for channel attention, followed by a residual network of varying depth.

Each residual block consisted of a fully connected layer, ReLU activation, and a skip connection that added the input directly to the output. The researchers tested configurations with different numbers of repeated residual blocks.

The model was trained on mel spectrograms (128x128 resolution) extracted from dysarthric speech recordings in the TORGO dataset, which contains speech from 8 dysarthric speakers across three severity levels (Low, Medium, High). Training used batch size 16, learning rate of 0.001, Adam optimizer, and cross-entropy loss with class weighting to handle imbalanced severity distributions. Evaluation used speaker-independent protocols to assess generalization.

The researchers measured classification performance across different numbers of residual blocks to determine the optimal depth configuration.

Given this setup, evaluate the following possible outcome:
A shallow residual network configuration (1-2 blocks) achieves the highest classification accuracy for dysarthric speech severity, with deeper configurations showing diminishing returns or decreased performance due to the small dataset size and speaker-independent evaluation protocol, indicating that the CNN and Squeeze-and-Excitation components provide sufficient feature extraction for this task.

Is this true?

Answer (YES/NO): NO